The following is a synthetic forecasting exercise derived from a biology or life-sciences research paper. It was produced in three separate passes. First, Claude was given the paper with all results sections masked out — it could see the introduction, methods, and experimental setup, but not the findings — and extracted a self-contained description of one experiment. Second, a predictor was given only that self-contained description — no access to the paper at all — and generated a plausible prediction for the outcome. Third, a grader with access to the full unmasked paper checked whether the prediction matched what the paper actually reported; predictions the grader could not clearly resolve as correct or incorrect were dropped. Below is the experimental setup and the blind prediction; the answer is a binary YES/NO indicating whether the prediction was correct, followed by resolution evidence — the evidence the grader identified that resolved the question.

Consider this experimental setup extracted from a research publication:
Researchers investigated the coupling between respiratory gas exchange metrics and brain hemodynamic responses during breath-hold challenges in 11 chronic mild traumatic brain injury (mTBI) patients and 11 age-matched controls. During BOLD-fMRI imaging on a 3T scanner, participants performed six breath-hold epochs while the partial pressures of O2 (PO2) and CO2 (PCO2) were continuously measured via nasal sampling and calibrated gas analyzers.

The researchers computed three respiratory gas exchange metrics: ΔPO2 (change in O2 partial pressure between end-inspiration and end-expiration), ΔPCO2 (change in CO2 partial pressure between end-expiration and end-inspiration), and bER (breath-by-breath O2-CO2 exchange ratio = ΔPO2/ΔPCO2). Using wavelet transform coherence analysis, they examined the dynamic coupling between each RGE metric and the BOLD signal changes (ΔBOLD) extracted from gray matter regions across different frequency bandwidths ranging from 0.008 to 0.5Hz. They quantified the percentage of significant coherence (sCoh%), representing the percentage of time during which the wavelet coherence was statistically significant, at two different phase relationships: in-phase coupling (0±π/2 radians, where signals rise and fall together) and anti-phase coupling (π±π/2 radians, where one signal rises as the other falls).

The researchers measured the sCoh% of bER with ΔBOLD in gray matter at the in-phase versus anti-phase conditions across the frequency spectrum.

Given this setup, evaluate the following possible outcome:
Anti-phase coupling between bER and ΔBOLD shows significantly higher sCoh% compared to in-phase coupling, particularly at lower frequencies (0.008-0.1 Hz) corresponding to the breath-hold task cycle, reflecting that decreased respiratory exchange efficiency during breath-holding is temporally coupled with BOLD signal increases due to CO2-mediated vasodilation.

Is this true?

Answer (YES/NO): NO